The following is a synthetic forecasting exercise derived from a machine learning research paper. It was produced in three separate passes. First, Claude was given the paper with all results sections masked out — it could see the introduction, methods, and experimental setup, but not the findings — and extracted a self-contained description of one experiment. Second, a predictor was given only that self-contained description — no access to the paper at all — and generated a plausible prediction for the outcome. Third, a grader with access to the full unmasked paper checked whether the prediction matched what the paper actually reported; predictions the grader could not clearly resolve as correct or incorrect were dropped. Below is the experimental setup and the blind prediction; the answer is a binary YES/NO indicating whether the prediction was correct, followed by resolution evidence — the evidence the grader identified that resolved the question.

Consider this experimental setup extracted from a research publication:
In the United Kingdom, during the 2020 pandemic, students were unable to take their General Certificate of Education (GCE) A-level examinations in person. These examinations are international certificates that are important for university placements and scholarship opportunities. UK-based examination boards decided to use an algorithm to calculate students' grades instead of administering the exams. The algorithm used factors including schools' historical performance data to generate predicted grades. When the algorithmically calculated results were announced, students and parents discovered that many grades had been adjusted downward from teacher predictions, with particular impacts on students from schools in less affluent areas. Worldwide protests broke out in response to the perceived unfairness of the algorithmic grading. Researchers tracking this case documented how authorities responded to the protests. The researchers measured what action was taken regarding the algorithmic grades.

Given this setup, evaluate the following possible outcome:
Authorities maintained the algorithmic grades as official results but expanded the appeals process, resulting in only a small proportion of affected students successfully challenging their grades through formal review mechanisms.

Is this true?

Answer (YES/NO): NO